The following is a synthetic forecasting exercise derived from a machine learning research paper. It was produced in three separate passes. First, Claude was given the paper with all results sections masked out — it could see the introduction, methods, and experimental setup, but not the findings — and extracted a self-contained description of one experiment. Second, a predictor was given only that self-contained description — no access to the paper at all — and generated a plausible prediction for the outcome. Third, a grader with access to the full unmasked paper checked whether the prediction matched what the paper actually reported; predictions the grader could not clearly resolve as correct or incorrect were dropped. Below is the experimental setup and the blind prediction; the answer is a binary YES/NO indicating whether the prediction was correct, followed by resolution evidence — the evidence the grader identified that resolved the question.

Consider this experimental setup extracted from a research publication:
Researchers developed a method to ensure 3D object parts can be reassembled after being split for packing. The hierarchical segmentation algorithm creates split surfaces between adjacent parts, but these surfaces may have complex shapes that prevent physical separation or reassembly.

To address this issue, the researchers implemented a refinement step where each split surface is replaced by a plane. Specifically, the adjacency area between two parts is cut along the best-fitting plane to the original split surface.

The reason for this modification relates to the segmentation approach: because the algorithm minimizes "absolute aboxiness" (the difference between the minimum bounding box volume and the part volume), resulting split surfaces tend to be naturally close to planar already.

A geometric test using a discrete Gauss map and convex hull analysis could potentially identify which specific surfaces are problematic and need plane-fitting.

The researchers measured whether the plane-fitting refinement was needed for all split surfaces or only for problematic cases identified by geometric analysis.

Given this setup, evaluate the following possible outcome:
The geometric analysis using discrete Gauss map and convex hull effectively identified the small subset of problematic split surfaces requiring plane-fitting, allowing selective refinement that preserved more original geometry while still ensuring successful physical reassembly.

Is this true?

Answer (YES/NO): NO